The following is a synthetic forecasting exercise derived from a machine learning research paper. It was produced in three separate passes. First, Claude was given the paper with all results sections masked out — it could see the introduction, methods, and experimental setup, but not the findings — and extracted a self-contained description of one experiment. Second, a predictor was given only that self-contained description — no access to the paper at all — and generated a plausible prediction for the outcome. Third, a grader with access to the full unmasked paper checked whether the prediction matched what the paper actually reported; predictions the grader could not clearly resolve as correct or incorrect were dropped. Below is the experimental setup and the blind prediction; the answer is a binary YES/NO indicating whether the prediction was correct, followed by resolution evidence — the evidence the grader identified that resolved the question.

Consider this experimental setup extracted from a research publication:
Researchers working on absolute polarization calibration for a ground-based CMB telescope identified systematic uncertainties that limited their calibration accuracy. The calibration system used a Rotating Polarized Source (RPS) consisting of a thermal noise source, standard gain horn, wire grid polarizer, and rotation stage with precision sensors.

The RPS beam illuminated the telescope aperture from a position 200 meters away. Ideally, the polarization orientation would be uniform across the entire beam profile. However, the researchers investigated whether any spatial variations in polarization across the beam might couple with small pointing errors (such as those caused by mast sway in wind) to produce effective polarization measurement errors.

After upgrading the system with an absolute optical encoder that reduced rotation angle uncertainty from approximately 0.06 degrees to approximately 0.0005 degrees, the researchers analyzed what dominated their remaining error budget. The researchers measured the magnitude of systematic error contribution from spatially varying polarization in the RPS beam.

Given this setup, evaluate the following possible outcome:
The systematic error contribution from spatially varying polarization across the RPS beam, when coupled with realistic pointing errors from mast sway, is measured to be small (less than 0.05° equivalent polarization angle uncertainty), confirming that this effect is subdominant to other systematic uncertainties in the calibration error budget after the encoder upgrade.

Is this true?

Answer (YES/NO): NO